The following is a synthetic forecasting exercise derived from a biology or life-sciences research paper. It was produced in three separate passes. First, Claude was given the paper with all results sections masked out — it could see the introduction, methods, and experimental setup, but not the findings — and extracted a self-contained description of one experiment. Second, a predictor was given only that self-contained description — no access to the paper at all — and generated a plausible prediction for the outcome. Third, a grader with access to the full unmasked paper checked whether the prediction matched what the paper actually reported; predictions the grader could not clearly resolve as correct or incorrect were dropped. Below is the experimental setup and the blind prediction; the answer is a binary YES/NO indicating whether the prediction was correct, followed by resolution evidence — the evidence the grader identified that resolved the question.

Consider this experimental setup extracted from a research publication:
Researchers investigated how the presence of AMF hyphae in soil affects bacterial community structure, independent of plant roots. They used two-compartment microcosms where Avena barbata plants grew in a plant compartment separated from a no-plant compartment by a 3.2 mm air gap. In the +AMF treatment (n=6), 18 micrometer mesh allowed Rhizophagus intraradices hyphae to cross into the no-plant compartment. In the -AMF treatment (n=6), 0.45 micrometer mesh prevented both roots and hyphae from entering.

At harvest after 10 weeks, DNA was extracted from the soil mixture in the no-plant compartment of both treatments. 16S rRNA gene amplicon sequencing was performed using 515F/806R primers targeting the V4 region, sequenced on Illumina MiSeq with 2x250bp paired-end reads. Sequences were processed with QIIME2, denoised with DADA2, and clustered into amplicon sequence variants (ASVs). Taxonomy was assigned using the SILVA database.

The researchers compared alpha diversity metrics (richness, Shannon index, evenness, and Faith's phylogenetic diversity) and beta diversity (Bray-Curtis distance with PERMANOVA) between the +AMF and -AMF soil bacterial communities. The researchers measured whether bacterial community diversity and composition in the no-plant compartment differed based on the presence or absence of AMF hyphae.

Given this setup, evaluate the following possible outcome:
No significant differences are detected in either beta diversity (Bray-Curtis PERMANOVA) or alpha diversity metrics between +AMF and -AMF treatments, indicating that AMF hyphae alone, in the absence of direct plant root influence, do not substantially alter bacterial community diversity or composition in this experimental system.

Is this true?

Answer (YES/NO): NO